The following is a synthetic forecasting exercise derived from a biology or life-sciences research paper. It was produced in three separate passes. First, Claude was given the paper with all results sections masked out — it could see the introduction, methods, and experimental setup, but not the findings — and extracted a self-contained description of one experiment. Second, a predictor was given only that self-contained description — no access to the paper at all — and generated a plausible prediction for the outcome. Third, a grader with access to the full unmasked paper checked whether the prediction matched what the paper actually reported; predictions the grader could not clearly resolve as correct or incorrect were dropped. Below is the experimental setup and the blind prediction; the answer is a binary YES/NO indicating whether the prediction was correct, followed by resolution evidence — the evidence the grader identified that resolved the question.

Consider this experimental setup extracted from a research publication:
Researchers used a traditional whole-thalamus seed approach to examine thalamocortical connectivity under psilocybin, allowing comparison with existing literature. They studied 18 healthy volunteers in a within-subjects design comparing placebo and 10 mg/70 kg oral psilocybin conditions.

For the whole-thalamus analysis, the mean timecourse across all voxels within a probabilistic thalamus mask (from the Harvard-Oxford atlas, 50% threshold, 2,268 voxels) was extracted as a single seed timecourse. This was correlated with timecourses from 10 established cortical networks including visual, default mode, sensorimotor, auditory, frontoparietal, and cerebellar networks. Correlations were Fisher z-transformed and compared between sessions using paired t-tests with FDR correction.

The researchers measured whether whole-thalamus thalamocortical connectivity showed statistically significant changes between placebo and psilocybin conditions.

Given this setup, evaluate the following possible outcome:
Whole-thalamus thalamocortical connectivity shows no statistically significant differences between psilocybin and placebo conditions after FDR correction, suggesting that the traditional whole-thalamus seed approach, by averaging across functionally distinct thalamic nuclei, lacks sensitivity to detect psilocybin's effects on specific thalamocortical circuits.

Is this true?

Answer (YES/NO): YES